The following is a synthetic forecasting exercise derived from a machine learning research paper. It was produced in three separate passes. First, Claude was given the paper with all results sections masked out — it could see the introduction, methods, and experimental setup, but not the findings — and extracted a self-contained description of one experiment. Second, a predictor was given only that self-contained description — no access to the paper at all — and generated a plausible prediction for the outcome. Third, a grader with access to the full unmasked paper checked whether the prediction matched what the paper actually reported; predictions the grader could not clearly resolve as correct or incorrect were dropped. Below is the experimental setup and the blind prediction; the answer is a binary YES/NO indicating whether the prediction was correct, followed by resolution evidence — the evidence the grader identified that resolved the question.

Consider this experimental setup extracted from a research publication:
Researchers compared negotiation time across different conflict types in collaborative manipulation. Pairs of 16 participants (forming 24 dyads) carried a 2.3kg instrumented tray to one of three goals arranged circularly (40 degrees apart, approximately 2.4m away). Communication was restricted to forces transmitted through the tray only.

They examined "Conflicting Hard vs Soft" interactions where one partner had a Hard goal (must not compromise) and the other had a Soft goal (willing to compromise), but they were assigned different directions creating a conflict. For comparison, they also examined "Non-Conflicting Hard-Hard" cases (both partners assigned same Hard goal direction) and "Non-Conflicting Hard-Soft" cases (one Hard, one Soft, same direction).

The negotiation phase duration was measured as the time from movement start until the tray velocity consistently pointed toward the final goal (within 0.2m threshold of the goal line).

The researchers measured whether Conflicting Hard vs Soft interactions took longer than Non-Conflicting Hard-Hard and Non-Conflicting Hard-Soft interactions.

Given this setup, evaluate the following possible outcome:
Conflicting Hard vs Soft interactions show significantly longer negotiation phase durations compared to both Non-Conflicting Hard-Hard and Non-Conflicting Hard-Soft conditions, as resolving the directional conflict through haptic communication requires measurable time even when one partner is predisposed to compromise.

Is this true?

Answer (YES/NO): YES